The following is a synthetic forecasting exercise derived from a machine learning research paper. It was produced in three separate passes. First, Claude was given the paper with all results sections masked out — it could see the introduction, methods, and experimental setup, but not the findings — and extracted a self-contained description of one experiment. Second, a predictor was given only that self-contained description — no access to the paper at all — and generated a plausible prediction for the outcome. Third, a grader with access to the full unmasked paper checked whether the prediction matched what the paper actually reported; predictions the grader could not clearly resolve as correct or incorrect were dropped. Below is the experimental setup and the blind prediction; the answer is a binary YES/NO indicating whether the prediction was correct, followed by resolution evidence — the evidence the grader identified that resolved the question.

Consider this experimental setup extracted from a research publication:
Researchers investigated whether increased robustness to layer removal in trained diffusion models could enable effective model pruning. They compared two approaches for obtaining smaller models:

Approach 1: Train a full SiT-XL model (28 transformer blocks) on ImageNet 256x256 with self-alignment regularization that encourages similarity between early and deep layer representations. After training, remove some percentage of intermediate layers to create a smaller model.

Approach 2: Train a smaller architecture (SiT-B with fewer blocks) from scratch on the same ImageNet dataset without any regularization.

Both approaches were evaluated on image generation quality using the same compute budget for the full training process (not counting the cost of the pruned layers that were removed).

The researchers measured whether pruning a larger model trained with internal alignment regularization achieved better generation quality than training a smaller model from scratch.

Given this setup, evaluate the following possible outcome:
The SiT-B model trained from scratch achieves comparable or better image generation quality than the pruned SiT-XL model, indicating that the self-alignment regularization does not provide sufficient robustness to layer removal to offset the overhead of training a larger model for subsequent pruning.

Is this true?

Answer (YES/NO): YES